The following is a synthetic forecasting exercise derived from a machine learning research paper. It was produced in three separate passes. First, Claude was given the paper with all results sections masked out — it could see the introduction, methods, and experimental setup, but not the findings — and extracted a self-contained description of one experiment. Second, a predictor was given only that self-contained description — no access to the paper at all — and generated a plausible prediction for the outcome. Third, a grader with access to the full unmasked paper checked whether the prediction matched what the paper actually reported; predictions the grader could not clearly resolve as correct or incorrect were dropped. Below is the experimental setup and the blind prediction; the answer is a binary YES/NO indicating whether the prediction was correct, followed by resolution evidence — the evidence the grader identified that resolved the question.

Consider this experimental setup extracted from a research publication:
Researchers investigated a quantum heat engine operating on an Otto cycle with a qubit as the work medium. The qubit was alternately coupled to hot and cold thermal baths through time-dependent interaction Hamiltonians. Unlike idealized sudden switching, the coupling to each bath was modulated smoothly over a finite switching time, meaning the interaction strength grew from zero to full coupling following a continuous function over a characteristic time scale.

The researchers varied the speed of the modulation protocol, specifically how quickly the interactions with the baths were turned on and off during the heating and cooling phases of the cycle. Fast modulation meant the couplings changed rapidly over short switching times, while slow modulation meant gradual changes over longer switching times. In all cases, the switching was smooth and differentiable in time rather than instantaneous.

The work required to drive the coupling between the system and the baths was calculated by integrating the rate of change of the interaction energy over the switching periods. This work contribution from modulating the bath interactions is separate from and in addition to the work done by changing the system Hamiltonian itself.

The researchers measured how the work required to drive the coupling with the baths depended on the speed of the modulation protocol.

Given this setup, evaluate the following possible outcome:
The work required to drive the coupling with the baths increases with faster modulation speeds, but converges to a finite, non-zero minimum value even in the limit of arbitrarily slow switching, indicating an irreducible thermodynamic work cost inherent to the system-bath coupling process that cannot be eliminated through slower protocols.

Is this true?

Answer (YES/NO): NO